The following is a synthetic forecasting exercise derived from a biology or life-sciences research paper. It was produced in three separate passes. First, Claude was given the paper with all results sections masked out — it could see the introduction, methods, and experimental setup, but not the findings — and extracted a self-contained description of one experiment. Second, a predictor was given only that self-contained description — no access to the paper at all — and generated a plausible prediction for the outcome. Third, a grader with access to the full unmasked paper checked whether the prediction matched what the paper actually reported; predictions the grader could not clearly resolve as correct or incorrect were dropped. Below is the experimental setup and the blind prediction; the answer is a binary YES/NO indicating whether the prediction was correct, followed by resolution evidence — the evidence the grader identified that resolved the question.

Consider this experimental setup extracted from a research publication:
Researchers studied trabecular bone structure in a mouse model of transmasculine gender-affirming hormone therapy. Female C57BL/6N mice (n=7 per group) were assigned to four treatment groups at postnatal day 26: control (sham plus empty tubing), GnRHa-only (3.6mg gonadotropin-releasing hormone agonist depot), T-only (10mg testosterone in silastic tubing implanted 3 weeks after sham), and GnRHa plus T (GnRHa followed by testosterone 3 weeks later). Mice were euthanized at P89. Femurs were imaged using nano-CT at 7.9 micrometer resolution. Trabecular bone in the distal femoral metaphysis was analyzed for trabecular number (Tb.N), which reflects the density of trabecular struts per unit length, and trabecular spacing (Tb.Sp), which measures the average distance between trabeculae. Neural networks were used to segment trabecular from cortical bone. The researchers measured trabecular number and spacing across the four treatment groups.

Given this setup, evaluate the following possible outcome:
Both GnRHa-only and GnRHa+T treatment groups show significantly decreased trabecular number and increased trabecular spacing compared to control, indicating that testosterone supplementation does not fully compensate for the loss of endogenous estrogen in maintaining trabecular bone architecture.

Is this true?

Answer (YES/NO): NO